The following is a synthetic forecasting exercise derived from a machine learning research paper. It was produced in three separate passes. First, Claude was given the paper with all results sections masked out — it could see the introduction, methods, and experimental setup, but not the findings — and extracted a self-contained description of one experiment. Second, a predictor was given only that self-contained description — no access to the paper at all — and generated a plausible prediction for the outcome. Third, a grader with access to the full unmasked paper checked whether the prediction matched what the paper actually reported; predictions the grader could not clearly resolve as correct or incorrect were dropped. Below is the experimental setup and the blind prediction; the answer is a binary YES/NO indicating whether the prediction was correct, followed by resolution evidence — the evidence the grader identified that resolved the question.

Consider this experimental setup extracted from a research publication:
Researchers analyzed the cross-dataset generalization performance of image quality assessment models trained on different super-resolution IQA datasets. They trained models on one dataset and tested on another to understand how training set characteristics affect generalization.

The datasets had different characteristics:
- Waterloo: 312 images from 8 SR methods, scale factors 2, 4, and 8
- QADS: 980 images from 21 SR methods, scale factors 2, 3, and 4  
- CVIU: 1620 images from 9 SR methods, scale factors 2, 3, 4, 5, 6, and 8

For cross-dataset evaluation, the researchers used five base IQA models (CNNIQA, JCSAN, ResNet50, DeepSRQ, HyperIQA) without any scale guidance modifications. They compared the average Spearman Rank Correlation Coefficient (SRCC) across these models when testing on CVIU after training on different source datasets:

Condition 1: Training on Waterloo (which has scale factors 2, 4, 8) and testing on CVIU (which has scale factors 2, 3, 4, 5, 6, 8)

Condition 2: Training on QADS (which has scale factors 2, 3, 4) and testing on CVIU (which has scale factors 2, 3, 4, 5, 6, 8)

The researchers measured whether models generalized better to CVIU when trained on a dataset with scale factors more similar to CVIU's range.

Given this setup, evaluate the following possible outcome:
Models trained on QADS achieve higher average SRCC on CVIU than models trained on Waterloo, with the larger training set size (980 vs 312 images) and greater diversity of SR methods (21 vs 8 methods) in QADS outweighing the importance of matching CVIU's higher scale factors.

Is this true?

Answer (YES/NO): YES